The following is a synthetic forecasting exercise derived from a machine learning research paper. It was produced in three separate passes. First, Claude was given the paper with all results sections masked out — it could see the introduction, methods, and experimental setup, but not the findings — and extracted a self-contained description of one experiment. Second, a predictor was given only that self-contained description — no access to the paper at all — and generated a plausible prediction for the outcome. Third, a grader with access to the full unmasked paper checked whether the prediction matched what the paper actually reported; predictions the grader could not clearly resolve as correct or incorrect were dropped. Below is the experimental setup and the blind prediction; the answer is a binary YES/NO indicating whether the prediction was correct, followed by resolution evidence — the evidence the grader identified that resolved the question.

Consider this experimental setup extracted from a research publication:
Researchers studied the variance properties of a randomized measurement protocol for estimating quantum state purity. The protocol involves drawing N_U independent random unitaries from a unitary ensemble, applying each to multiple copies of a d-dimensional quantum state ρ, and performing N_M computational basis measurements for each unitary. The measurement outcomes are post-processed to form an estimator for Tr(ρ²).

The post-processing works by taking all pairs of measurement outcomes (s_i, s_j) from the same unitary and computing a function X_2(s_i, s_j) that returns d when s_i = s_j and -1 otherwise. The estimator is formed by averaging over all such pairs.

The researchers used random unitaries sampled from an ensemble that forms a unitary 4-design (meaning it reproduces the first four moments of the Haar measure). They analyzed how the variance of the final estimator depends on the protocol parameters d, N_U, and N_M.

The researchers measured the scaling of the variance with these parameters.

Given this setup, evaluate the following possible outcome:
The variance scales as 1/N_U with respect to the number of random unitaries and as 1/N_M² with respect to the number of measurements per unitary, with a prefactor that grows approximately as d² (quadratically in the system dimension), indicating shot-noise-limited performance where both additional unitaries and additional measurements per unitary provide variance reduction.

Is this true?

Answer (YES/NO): NO